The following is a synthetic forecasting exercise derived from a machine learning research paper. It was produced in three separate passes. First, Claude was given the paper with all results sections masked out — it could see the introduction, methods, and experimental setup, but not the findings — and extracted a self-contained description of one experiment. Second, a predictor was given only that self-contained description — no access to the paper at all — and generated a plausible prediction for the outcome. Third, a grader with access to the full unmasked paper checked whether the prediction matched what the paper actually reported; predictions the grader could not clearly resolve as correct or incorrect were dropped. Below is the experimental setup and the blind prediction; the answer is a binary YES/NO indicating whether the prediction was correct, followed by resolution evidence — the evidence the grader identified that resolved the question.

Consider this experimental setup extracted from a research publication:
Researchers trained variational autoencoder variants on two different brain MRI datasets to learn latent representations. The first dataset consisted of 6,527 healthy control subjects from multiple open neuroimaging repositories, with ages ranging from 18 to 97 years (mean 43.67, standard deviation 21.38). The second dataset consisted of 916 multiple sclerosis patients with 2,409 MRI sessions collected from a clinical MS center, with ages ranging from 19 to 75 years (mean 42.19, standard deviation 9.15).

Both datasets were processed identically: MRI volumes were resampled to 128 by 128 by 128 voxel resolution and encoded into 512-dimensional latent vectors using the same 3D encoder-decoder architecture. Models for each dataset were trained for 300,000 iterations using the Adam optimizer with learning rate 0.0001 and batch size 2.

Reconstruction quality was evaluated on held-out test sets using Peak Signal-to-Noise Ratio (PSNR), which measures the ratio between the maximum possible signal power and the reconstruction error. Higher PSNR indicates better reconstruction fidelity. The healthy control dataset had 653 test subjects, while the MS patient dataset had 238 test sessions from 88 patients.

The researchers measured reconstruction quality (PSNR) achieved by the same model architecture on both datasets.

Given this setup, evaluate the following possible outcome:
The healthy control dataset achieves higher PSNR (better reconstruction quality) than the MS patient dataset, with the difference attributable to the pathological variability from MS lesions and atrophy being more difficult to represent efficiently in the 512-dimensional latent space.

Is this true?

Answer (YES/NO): NO